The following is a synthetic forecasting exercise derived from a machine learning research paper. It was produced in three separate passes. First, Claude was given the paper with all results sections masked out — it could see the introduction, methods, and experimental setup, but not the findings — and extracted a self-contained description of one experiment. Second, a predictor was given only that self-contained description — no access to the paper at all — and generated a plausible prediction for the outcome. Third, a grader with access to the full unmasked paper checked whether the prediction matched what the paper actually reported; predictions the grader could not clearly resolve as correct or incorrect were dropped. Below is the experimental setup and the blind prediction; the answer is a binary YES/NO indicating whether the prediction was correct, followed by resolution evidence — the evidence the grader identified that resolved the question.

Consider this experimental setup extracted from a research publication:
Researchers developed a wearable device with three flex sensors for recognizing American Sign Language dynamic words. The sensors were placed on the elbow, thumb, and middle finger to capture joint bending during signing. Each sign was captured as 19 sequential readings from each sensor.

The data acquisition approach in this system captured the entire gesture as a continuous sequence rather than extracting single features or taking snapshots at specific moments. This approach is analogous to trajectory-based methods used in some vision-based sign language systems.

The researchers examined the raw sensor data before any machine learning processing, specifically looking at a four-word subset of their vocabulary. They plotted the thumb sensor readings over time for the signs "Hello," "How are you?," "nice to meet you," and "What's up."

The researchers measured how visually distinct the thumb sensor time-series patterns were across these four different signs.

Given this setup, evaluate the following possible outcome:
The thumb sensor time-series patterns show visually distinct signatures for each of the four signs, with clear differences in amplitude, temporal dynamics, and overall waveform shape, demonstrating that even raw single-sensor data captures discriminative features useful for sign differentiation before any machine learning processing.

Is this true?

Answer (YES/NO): NO